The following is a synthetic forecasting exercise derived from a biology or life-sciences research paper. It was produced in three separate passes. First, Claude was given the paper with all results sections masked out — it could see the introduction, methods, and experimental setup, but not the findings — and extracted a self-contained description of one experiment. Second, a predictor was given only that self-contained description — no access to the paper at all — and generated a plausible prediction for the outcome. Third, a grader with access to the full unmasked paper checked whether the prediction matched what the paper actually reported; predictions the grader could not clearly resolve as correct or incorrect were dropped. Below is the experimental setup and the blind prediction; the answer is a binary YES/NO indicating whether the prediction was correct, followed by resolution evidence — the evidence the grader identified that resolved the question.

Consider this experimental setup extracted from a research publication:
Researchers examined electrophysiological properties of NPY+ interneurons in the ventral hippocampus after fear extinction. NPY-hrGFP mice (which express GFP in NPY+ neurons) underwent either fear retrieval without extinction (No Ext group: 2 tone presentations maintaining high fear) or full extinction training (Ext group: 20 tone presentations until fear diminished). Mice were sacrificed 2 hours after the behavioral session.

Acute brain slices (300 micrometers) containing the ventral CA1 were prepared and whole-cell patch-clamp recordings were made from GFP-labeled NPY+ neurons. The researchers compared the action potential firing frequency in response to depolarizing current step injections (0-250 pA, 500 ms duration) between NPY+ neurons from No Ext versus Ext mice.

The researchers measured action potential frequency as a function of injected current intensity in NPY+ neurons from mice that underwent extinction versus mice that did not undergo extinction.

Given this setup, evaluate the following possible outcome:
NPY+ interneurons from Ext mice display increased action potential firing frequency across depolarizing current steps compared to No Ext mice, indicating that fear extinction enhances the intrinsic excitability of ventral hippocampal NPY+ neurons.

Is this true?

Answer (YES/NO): YES